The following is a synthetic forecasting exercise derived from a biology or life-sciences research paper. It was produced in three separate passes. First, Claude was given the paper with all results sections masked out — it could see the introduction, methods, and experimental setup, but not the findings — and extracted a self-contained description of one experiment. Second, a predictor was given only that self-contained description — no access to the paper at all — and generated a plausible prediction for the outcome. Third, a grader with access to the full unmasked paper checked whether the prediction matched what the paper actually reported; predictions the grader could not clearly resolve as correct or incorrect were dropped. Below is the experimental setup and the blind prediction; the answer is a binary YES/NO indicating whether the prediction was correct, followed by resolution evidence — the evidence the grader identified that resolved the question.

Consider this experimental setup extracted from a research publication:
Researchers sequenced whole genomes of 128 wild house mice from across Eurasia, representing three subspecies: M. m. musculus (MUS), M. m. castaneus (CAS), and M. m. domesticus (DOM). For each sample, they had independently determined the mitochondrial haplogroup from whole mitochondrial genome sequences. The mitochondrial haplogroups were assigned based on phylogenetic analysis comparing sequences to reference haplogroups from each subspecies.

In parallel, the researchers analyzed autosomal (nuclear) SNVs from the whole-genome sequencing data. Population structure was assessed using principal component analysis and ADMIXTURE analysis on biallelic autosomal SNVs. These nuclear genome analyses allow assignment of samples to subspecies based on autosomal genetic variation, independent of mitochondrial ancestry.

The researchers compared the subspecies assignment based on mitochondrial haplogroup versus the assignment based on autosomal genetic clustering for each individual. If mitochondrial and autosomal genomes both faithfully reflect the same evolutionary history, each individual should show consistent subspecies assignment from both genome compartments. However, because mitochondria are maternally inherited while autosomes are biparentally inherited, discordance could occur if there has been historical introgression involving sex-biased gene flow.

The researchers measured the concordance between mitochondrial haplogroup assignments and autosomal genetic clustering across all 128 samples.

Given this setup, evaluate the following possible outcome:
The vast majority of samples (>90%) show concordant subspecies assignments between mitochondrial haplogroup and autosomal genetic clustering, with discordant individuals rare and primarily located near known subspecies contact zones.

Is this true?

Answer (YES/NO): NO